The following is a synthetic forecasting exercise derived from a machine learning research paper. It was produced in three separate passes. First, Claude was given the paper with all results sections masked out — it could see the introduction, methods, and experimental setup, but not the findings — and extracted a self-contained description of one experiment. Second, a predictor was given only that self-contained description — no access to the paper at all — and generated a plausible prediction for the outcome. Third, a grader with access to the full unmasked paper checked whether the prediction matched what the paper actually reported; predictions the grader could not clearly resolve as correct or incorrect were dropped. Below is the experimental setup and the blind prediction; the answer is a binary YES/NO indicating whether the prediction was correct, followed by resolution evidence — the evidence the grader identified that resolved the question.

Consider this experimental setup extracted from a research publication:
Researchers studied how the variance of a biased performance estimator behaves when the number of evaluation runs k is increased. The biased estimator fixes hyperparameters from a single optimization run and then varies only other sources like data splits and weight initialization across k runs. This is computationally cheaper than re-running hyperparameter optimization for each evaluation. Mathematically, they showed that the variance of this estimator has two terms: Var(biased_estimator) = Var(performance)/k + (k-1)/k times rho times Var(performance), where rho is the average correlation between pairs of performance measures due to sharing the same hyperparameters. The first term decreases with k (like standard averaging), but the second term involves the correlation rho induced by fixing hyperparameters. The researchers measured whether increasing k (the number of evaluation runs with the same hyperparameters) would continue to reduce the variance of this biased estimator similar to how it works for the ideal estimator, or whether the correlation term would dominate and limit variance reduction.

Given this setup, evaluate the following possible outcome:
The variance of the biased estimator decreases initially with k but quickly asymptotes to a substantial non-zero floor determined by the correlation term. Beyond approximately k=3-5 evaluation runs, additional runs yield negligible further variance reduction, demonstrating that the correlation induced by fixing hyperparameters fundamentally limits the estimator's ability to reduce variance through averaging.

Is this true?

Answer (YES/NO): NO